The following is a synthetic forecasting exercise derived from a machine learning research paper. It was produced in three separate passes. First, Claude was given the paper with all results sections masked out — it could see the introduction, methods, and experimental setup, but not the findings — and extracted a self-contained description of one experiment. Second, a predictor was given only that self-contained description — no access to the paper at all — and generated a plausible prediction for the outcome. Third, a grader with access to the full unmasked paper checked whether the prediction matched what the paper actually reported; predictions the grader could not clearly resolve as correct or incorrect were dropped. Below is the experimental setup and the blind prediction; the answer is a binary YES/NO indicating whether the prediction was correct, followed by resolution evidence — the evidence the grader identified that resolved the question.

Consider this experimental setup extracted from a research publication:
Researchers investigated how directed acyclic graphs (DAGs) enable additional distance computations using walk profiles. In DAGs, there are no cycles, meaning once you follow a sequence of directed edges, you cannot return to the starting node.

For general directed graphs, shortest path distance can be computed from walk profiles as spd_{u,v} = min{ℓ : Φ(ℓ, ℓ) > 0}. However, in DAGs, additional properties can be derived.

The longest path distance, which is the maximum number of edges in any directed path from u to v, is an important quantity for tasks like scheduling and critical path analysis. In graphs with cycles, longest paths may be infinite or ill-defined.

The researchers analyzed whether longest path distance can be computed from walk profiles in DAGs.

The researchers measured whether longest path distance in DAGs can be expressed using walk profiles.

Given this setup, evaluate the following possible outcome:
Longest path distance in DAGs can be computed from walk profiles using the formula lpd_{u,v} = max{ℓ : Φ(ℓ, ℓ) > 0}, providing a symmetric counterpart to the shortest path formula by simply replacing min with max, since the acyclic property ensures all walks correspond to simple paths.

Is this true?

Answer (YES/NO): YES